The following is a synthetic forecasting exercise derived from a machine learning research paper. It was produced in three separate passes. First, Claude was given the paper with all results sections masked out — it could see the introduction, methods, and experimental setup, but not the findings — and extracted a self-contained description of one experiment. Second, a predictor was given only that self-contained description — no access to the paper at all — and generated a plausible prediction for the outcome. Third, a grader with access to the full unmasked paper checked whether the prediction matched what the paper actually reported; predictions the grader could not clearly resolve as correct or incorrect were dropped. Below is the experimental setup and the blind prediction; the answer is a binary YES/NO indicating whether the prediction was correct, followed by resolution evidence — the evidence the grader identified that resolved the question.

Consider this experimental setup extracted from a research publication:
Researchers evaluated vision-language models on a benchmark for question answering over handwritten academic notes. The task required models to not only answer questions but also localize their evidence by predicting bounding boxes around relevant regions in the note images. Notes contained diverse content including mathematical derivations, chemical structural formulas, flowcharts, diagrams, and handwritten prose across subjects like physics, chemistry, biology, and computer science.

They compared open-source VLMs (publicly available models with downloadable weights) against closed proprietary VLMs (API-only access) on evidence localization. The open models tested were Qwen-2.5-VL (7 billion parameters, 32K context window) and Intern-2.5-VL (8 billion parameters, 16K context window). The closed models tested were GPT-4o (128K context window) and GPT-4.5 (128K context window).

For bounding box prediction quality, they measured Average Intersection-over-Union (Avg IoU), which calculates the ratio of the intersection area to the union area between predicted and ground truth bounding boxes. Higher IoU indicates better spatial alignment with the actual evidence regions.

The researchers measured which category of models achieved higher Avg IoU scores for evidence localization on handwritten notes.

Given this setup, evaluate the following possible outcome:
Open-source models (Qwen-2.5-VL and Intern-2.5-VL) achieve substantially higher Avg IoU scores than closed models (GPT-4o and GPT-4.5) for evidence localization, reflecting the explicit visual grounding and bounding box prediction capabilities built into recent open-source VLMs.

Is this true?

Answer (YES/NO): NO